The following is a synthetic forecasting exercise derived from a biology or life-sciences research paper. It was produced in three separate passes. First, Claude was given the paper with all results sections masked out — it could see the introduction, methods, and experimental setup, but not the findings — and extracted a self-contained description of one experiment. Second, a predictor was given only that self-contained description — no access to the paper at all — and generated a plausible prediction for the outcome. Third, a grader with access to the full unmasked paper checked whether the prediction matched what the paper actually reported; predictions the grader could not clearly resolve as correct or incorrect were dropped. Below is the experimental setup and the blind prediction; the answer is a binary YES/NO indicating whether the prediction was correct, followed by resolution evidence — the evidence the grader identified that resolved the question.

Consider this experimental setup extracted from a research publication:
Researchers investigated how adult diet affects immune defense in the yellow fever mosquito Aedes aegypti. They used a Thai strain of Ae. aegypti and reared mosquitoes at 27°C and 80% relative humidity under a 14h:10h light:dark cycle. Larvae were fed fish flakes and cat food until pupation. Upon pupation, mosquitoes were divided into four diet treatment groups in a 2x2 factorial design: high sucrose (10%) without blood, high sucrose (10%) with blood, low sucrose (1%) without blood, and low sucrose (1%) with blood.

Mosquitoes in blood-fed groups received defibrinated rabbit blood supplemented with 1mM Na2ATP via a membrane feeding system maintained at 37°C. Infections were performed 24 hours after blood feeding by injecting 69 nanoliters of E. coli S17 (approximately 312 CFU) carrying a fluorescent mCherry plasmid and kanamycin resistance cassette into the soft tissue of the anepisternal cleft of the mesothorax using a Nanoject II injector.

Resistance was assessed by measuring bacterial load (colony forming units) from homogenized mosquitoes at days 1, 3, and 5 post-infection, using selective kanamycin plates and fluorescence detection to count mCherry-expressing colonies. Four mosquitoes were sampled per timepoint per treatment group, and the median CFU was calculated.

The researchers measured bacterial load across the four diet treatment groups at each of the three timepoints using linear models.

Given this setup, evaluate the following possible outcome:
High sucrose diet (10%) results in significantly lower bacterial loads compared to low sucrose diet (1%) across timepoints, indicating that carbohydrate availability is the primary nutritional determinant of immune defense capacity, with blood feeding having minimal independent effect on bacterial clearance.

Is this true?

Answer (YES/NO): NO